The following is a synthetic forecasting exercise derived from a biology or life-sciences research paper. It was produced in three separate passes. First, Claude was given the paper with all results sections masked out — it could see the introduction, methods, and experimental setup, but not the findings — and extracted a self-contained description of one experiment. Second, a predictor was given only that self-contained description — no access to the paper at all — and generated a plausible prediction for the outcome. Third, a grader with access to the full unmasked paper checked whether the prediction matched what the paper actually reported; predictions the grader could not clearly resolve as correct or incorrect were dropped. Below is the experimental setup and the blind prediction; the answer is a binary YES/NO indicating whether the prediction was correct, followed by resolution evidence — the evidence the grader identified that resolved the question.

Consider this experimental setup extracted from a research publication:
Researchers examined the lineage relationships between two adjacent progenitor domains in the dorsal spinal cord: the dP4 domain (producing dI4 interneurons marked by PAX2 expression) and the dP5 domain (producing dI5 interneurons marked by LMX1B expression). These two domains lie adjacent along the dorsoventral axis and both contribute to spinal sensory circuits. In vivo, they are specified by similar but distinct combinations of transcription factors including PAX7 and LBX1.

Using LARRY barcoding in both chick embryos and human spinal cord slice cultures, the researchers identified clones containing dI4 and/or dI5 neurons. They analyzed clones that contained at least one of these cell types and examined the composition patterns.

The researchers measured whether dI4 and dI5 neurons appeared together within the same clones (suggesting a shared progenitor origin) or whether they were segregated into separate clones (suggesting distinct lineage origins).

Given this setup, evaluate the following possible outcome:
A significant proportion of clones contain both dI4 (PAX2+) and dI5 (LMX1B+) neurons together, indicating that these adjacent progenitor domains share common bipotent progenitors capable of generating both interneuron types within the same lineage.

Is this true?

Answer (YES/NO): YES